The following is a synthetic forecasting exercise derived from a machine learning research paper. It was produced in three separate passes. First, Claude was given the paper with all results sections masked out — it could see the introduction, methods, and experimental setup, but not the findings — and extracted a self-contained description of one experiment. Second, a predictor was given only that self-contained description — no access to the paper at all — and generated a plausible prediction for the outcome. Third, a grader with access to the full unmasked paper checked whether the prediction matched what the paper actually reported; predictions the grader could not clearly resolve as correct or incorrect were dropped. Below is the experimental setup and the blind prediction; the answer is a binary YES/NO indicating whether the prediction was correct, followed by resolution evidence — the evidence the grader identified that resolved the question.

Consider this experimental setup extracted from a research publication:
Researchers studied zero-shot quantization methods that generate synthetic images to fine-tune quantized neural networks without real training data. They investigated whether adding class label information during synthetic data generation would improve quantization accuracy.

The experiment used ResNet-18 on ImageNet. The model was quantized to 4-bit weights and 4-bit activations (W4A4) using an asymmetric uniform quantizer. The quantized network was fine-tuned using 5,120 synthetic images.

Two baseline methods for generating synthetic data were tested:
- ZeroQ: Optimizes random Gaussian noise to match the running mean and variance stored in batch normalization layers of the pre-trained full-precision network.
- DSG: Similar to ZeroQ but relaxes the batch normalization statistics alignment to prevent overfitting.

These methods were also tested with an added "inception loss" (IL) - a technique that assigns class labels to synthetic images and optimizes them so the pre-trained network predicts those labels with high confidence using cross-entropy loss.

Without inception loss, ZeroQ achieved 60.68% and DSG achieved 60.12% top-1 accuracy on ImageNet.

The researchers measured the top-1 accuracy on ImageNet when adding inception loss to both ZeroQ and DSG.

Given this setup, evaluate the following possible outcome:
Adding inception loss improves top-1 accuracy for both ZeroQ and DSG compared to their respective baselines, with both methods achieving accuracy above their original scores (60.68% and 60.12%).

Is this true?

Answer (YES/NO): YES